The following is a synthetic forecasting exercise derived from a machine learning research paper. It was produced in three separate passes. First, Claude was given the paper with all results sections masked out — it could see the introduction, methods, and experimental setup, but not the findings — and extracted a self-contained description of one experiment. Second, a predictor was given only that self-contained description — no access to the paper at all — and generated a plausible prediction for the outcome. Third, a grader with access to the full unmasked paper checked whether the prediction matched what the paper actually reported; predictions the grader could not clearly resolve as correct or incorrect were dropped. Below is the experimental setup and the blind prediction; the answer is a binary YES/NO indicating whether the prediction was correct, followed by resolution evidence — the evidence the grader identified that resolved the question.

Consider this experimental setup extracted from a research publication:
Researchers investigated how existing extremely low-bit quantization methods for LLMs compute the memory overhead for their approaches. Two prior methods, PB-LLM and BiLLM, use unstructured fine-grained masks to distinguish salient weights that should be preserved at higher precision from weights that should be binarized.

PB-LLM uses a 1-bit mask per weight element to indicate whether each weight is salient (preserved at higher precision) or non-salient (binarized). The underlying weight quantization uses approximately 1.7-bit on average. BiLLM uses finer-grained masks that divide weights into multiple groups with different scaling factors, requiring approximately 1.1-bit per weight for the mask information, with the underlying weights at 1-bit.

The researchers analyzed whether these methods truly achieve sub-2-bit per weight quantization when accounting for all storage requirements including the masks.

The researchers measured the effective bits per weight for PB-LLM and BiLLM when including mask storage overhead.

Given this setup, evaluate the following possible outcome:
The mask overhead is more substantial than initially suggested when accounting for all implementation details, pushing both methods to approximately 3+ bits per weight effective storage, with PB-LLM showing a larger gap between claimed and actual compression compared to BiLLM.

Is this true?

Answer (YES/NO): NO